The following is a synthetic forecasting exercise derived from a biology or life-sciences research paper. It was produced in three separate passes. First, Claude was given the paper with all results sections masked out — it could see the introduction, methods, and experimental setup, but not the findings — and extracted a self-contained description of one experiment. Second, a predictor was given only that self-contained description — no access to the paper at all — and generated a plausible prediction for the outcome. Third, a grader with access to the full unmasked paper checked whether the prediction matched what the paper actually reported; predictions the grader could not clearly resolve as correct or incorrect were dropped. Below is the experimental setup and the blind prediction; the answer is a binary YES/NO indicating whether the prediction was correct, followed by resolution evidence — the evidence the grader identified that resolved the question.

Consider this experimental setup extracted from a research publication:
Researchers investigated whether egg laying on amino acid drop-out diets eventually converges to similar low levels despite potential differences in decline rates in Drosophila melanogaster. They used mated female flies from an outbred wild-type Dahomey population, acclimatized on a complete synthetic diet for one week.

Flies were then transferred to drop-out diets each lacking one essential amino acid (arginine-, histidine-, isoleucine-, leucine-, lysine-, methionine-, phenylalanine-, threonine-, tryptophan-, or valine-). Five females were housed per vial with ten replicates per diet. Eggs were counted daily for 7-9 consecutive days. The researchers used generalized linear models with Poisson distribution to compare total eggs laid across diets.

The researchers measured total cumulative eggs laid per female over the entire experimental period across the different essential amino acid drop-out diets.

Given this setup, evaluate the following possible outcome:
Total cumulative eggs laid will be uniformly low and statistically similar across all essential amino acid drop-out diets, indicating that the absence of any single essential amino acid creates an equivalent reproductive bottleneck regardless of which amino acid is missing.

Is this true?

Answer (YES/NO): NO